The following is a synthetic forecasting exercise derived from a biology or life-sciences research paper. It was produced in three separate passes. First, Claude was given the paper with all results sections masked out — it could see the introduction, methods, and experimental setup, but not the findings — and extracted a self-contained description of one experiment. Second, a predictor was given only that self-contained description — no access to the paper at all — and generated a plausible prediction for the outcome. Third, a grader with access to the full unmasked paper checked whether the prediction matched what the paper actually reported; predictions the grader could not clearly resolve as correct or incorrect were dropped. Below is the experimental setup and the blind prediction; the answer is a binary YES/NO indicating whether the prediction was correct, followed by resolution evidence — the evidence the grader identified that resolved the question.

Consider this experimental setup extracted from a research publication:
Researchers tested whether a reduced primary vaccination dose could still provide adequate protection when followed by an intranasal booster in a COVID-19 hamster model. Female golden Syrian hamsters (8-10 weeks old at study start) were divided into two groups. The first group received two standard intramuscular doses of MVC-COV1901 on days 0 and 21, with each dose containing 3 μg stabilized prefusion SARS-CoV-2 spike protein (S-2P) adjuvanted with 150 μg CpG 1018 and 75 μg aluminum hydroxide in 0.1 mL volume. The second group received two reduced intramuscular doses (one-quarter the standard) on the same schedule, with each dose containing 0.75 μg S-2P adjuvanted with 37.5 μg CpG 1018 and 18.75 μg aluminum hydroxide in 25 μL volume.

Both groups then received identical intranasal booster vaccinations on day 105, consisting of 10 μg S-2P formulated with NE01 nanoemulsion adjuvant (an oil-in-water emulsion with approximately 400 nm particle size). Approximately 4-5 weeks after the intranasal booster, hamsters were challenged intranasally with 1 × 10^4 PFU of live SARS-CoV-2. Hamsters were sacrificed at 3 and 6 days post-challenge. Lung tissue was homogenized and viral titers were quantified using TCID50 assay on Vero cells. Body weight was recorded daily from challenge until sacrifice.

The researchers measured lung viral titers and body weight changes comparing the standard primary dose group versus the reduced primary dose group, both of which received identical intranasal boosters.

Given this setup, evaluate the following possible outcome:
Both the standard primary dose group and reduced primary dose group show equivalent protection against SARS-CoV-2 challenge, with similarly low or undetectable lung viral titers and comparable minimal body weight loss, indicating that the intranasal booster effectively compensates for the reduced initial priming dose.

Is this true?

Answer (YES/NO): YES